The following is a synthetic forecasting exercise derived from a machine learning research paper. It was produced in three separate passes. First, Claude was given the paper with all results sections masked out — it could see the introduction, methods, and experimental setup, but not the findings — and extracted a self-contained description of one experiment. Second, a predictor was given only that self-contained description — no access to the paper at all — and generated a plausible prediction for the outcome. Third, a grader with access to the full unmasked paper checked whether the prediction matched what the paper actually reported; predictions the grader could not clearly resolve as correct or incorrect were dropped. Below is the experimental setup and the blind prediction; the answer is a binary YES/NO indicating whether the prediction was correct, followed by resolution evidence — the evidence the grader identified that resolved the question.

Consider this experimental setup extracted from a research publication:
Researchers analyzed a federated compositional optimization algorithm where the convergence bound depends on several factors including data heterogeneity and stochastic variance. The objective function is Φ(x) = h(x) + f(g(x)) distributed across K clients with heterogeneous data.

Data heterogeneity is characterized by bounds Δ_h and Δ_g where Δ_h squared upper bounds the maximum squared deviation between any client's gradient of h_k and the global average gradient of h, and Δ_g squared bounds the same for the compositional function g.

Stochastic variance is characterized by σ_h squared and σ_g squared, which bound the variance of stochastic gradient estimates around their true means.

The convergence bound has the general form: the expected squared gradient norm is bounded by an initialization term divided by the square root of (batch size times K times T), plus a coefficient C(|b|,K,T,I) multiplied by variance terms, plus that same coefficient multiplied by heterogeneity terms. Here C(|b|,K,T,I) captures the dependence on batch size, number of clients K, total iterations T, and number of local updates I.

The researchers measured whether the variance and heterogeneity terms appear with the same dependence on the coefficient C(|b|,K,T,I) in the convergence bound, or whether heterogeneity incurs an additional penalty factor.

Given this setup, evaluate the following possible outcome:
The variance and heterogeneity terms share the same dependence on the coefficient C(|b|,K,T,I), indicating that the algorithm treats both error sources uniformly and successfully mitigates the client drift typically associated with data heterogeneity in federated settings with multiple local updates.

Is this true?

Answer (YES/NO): YES